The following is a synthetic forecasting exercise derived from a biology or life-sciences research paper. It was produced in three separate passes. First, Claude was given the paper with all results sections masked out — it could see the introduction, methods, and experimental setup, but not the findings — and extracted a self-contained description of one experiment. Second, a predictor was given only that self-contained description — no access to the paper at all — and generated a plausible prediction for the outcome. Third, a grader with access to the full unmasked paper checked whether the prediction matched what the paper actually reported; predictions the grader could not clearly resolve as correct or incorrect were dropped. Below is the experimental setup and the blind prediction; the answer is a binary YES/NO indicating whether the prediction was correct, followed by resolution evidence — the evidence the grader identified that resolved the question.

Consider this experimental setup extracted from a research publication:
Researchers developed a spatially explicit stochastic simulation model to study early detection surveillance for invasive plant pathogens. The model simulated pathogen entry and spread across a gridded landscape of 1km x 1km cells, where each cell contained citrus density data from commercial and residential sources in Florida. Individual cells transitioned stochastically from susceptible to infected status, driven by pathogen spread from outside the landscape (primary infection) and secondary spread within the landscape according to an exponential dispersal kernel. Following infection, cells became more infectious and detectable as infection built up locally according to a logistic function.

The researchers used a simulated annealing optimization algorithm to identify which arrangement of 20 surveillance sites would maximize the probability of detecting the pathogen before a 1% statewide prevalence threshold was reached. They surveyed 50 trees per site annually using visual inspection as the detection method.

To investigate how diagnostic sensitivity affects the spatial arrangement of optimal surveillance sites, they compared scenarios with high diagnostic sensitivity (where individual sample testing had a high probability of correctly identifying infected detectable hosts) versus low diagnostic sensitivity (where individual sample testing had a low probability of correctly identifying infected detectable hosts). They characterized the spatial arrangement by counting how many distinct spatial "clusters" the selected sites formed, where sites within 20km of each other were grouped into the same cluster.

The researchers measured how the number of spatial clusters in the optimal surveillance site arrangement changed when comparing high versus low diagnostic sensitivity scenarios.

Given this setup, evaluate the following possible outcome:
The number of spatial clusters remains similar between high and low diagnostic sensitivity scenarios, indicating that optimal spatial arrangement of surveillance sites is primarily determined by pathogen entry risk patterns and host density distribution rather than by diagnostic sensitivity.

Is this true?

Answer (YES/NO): NO